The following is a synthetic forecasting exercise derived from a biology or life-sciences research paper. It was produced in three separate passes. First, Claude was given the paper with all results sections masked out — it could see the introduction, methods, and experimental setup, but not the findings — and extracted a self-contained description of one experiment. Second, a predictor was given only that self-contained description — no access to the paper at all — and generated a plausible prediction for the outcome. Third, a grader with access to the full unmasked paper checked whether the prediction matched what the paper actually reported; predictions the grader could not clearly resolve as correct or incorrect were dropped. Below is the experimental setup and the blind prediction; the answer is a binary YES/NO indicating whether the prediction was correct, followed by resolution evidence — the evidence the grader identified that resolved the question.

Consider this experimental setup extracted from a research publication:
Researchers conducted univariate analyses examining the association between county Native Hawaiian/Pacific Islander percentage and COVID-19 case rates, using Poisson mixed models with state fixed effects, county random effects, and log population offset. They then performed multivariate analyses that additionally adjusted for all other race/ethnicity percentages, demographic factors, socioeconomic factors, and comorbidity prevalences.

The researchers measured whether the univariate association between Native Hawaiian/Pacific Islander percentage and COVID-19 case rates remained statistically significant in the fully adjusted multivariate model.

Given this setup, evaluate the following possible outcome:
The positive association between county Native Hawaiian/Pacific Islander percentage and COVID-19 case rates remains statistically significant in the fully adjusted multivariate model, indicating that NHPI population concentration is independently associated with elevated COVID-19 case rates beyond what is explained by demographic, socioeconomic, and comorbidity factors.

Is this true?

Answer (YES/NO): YES